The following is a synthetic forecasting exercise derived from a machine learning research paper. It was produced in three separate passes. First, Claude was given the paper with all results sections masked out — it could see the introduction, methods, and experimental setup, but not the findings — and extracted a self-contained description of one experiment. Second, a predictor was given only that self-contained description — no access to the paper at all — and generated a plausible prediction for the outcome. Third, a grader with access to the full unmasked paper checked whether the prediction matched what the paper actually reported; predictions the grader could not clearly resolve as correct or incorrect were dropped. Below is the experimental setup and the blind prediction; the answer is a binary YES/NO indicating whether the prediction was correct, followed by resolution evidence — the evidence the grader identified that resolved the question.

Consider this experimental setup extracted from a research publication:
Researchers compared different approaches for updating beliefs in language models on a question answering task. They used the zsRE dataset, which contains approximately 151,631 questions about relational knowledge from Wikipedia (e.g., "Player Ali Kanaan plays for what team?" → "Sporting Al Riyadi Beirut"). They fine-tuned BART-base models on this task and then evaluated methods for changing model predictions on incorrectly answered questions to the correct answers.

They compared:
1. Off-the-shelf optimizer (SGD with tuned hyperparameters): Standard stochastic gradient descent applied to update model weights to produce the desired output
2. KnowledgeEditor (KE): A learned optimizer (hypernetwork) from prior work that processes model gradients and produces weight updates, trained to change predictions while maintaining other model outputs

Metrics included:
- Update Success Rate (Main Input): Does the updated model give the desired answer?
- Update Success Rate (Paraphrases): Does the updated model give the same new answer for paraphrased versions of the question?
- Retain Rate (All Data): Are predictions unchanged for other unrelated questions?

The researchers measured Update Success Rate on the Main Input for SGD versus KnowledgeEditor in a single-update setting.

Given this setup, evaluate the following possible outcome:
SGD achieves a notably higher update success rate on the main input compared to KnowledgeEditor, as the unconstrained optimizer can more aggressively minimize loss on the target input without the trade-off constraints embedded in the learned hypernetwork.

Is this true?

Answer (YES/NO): YES